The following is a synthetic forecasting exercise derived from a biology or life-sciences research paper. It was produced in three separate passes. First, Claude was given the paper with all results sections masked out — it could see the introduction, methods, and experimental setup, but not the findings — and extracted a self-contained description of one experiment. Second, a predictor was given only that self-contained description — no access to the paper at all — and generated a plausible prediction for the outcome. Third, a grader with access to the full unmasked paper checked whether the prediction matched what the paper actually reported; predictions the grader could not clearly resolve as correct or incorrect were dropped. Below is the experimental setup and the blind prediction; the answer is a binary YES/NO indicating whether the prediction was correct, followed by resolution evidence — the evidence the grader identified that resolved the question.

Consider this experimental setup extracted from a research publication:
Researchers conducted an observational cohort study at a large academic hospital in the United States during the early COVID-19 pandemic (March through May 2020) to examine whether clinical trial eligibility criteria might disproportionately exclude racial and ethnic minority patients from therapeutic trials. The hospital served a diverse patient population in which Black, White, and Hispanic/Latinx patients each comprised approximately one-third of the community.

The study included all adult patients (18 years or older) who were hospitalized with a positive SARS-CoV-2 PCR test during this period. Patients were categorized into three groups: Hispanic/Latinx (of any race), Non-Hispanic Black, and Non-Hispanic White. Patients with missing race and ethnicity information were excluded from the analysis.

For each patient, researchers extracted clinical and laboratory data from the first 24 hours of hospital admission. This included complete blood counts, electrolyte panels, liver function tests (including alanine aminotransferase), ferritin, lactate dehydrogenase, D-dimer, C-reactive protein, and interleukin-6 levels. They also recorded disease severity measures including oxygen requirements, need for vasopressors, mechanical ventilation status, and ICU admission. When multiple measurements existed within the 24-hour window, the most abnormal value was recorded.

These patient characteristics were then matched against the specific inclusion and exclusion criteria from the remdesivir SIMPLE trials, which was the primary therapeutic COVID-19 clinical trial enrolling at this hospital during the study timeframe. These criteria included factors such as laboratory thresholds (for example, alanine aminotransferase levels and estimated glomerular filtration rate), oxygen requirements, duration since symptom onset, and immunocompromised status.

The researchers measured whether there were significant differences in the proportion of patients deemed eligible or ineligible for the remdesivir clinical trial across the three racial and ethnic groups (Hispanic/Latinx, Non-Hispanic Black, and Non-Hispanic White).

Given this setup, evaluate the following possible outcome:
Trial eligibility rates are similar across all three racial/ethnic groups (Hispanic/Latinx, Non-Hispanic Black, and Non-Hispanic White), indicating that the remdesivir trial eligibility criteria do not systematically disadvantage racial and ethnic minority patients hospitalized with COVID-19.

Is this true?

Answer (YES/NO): YES